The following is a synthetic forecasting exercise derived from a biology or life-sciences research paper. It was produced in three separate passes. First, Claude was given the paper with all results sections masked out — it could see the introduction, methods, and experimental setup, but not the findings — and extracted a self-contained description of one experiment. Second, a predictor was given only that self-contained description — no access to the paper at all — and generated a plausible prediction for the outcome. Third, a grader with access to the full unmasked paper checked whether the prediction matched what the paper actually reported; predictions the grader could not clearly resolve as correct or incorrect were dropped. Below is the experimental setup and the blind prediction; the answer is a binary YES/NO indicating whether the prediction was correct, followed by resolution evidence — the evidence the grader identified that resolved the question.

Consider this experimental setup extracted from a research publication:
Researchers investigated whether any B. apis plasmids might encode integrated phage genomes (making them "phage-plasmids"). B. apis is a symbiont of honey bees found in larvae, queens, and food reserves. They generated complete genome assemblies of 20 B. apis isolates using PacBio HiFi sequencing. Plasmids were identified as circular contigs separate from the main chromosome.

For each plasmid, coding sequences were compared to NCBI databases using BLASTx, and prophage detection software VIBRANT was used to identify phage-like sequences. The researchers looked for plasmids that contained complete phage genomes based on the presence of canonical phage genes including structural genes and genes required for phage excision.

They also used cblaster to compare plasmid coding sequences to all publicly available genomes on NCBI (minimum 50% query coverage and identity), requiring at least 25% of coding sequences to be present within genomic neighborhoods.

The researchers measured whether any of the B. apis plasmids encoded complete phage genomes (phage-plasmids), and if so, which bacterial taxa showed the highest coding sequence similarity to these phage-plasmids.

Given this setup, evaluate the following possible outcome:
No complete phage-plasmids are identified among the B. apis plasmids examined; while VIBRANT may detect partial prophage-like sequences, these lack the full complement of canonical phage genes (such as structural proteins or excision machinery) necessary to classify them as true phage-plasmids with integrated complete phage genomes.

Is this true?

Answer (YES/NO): NO